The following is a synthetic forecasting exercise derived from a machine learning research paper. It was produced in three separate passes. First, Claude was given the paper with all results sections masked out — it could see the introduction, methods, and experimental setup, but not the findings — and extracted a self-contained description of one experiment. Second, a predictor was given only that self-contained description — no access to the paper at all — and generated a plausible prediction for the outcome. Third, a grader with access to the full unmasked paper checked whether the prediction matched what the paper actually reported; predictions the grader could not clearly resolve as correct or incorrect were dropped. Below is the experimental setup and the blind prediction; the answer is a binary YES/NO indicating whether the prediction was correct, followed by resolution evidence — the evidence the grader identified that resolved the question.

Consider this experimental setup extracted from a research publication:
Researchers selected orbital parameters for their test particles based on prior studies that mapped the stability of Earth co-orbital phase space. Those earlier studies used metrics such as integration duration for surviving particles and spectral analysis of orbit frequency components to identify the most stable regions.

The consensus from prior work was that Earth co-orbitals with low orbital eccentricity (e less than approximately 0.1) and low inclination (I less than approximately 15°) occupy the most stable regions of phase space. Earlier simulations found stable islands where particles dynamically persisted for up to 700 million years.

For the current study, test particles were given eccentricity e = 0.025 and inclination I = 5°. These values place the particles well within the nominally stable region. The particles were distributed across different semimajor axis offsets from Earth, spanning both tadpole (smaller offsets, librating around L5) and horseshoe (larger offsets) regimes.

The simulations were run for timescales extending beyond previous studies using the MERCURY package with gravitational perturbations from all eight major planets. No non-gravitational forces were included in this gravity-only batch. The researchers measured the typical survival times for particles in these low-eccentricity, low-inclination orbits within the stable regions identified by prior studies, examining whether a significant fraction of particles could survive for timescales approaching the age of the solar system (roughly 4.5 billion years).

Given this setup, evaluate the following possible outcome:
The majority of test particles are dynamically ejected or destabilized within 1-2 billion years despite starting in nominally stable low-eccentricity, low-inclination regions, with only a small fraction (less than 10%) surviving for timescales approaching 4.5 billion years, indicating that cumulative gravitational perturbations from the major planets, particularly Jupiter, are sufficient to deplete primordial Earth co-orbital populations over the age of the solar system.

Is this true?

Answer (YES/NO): YES